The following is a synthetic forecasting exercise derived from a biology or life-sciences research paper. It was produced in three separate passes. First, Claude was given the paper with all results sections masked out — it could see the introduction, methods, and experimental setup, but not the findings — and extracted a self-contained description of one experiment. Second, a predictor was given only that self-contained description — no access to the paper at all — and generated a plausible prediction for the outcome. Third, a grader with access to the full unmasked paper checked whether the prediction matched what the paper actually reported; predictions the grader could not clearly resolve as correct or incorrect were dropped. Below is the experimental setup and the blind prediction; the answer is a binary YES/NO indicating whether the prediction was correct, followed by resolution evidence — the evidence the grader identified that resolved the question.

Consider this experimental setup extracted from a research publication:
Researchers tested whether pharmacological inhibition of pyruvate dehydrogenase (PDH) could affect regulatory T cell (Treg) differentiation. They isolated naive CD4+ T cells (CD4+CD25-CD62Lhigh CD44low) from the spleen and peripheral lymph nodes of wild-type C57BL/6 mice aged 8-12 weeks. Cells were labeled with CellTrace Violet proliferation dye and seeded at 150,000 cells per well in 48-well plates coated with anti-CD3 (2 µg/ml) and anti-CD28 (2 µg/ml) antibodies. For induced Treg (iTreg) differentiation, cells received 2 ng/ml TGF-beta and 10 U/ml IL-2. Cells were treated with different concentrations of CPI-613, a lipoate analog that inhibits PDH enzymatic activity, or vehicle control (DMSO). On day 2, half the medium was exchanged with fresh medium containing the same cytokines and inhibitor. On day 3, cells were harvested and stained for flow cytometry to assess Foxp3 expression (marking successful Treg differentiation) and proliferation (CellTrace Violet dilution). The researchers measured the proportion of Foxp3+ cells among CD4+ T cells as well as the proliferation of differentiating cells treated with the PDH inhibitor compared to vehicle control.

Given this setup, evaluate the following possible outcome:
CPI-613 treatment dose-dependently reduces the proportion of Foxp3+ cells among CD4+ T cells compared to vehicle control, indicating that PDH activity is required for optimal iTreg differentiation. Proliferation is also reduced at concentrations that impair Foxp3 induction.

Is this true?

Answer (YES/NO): YES